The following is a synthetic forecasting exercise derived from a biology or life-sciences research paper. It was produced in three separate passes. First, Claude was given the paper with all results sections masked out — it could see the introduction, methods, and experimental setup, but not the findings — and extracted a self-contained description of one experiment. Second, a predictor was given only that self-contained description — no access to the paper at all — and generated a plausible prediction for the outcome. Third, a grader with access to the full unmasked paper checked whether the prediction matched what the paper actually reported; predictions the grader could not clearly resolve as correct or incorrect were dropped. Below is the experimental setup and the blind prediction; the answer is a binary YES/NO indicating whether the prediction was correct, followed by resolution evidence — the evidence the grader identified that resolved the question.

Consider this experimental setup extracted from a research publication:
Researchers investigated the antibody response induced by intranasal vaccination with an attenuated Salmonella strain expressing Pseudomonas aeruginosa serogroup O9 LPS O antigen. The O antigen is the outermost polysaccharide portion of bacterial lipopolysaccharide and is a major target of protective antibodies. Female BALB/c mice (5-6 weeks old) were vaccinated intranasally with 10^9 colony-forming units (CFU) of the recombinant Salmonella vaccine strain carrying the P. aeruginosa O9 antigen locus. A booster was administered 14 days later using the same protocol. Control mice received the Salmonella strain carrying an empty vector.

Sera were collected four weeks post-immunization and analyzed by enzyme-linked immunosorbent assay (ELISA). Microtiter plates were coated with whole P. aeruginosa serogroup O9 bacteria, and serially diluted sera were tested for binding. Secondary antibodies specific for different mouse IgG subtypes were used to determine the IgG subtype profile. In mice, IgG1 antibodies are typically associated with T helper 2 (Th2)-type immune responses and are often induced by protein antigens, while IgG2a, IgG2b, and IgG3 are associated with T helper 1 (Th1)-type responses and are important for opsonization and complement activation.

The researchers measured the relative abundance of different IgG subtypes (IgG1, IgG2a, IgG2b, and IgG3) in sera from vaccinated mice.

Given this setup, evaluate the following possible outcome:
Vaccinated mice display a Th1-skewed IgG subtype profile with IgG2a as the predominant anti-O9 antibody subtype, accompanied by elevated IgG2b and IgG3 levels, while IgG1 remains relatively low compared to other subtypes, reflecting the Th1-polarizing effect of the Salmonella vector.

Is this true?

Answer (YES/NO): YES